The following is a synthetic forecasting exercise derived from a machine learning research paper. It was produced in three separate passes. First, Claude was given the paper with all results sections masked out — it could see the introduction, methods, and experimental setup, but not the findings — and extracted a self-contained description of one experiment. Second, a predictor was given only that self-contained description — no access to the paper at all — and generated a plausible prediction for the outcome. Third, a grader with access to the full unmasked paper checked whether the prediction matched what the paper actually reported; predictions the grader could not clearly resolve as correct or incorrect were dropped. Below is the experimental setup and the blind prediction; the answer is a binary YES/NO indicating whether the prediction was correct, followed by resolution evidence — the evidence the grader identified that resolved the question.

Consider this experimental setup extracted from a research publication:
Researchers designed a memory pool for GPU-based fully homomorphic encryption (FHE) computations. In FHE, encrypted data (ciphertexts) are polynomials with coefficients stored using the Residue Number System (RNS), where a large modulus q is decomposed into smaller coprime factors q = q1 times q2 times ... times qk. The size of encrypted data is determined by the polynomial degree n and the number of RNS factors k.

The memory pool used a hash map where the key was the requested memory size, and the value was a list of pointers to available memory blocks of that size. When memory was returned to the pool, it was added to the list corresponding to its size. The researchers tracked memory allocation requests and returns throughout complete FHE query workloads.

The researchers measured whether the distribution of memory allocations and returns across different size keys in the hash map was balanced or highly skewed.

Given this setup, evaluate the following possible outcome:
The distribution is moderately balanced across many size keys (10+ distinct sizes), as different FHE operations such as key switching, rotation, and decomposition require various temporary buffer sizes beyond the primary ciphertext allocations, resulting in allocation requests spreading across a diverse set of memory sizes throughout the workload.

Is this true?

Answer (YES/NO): NO